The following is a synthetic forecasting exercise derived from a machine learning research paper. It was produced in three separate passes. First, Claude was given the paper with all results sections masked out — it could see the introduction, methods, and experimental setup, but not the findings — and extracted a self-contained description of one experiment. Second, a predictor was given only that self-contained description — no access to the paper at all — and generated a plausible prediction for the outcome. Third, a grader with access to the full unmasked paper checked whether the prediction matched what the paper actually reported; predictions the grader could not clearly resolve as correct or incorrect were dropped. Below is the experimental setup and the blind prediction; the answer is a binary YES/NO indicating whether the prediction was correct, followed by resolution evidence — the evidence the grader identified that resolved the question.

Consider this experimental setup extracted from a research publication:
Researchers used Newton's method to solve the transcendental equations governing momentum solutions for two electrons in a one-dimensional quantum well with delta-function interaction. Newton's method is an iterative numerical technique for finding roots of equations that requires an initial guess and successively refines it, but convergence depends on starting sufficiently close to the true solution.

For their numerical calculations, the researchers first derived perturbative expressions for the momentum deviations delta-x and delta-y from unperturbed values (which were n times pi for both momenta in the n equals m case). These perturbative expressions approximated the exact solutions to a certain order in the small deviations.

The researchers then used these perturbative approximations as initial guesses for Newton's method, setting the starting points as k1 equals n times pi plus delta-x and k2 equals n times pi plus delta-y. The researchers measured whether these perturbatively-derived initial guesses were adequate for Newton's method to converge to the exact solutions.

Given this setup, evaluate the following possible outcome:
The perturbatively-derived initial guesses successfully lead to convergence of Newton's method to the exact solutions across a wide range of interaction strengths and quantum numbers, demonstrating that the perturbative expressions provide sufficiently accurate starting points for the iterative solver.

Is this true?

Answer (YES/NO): NO